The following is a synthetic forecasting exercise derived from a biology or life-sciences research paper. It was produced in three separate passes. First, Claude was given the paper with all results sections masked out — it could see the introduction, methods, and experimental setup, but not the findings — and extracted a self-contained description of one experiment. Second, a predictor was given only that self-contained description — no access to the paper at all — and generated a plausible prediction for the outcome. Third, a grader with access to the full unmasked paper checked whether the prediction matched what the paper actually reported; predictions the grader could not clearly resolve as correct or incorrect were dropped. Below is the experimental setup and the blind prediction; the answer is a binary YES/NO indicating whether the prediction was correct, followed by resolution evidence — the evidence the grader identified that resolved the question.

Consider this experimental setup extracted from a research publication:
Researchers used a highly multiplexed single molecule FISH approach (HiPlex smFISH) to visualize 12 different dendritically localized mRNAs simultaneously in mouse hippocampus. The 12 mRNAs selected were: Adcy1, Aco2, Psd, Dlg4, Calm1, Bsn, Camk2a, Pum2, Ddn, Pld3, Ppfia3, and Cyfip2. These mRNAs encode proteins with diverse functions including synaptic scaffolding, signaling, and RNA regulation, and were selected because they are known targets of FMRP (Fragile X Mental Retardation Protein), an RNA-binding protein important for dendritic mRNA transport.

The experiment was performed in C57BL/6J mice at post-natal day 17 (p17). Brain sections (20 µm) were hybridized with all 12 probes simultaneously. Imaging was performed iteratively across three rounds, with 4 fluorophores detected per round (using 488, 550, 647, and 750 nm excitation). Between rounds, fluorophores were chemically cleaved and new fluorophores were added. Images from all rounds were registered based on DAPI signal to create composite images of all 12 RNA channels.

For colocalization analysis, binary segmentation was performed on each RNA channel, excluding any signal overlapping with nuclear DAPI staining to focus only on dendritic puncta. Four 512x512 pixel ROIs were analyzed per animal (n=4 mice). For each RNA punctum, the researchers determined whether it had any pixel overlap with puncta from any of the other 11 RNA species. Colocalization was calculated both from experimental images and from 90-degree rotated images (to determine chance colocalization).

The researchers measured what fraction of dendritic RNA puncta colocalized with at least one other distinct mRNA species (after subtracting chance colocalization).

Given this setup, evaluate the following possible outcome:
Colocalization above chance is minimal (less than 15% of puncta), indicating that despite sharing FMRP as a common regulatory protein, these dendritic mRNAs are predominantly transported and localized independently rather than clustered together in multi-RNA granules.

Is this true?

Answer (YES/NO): NO